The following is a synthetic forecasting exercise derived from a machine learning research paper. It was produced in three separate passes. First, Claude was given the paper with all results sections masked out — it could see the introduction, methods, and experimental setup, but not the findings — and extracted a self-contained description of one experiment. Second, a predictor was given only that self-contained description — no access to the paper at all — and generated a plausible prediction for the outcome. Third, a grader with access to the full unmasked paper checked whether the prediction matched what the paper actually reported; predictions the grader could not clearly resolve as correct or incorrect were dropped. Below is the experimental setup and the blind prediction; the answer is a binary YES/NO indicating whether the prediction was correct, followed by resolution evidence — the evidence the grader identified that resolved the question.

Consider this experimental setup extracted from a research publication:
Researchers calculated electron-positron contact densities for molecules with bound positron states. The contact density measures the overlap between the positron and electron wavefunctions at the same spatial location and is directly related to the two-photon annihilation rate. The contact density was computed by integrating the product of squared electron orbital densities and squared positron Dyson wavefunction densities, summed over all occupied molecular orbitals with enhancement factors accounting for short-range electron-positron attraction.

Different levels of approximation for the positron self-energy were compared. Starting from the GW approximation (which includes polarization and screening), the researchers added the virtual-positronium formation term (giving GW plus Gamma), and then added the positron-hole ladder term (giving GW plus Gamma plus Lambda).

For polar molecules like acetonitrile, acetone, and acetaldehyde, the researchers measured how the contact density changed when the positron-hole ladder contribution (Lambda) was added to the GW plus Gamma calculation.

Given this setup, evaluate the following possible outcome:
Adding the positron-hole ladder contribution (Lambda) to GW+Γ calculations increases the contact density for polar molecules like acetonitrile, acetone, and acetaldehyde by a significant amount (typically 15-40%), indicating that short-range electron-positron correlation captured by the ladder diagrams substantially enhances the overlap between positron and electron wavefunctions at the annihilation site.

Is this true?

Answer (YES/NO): NO